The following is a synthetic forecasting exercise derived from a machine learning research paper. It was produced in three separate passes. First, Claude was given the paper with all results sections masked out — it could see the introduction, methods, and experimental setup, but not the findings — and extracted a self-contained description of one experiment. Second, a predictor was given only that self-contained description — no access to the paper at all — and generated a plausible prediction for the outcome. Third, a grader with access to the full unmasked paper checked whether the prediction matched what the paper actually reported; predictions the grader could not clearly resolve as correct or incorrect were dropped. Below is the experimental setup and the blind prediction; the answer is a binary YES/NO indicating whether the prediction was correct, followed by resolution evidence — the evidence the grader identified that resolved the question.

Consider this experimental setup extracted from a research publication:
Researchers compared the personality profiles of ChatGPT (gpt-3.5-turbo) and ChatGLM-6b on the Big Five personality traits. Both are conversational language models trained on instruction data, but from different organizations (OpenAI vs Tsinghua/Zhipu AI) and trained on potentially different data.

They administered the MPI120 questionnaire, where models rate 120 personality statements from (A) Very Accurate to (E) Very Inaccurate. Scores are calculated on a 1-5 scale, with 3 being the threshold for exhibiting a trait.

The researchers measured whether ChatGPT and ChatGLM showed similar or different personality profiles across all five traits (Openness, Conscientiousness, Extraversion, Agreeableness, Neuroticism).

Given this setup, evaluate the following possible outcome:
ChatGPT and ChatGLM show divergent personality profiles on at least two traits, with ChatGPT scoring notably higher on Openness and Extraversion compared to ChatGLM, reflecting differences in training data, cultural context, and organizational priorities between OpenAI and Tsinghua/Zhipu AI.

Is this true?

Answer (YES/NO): NO